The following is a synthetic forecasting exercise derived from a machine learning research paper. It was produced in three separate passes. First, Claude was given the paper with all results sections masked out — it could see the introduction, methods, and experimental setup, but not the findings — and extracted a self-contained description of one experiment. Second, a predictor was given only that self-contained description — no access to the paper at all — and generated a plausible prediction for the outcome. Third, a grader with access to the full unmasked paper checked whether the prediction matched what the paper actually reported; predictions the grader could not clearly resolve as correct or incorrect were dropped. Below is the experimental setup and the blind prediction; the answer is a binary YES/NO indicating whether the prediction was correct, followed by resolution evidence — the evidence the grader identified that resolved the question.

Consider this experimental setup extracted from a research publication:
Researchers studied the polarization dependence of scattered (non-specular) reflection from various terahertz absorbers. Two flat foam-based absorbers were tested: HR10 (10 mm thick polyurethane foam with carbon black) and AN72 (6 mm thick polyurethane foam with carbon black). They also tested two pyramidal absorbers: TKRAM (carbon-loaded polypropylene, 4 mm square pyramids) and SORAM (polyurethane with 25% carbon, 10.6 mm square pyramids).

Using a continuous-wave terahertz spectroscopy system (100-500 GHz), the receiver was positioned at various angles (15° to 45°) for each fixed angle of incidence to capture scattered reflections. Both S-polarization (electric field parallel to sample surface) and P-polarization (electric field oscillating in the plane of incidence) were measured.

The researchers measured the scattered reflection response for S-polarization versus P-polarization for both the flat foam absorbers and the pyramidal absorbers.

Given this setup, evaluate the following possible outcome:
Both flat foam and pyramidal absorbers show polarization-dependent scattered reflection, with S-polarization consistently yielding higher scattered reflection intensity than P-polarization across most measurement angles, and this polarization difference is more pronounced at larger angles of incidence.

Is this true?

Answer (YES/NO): NO